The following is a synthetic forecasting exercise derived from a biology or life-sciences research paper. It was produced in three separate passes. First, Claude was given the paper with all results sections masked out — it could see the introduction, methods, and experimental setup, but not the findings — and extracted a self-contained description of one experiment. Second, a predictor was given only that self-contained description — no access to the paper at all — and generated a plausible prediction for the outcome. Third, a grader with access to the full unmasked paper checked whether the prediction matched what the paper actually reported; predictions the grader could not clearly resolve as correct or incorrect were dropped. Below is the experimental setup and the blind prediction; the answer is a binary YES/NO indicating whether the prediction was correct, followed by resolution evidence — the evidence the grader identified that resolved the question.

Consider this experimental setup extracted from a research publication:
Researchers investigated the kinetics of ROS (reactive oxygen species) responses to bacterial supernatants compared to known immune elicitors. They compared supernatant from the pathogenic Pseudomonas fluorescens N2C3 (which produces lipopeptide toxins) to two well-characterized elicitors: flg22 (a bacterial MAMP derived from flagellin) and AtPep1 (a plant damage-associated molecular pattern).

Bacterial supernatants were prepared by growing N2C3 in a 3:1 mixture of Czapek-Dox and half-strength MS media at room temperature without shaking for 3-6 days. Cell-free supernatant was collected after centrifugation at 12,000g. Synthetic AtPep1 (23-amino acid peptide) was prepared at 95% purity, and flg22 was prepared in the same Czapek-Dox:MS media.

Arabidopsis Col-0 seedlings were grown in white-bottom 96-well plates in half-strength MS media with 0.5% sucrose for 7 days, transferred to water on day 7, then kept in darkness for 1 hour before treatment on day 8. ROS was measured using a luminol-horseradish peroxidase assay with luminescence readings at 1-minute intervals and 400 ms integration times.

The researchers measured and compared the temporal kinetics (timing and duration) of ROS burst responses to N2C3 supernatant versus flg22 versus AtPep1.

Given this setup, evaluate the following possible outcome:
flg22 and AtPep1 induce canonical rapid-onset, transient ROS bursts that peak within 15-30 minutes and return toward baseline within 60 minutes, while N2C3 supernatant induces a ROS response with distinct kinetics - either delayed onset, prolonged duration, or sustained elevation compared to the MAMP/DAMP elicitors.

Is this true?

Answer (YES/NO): NO